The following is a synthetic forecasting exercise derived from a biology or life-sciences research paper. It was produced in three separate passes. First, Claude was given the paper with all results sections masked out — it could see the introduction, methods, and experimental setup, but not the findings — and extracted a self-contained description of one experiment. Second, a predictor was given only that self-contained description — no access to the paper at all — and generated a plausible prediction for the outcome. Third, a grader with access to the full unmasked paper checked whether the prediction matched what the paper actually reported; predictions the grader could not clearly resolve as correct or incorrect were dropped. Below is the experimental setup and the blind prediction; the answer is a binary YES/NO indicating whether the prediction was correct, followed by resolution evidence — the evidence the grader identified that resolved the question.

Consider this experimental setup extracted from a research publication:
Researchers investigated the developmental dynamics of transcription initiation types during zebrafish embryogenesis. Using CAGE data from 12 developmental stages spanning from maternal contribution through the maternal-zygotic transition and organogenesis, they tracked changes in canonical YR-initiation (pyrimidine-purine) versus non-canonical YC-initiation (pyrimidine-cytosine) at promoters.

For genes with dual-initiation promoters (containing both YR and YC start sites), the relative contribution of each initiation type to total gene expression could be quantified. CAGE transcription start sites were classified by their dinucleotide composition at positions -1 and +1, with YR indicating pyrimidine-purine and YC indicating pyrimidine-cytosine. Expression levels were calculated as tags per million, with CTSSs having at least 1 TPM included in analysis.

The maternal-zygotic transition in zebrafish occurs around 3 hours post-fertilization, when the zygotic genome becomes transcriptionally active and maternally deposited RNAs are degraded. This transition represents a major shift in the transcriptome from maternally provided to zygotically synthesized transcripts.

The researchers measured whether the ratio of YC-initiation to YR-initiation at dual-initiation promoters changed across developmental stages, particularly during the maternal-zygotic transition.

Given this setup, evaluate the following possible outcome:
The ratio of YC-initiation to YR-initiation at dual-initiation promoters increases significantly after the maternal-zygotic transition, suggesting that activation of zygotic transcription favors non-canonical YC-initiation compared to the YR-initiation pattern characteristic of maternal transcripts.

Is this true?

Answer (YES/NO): NO